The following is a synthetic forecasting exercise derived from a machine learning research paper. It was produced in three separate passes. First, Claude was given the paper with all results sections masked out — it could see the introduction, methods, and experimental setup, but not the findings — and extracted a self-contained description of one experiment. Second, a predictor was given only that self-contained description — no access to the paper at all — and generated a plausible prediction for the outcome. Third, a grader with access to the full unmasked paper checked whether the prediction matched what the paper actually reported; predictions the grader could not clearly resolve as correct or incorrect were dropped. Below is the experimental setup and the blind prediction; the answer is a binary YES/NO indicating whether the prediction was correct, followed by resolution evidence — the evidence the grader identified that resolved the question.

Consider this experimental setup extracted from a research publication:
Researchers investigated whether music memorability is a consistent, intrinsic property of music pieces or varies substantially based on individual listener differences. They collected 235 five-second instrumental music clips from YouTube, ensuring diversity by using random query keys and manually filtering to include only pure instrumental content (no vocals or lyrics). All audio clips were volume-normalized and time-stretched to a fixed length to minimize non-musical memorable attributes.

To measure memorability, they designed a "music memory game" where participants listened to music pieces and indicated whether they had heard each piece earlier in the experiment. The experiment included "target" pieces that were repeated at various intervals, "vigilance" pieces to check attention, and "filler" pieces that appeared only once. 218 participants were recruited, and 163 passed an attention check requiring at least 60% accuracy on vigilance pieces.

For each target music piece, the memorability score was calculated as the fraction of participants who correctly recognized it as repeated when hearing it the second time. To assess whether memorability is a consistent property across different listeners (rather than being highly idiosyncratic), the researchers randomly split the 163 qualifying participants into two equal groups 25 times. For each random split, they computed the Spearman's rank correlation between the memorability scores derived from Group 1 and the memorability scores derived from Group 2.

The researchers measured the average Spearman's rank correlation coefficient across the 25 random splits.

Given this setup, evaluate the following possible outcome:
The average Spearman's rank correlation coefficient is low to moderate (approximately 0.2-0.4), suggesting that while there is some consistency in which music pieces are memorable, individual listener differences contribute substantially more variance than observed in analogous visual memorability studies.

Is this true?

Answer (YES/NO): NO